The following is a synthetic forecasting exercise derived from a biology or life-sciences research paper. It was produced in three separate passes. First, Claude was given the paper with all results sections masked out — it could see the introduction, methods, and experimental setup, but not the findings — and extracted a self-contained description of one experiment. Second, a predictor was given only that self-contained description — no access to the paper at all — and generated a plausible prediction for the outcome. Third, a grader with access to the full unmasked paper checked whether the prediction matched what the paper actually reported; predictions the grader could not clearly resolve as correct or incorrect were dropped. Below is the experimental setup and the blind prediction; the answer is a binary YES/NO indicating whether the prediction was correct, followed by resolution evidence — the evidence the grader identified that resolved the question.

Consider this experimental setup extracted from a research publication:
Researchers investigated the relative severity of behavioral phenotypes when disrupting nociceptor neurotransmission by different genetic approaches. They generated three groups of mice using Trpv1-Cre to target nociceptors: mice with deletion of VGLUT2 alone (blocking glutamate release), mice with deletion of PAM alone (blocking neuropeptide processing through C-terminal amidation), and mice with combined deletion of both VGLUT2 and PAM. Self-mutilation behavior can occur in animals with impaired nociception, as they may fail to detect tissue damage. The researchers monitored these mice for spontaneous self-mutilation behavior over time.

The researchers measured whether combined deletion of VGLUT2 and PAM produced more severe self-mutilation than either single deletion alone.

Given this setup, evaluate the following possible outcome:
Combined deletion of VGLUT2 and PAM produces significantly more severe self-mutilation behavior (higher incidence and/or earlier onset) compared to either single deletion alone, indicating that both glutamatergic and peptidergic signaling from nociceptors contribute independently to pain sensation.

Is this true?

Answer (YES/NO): YES